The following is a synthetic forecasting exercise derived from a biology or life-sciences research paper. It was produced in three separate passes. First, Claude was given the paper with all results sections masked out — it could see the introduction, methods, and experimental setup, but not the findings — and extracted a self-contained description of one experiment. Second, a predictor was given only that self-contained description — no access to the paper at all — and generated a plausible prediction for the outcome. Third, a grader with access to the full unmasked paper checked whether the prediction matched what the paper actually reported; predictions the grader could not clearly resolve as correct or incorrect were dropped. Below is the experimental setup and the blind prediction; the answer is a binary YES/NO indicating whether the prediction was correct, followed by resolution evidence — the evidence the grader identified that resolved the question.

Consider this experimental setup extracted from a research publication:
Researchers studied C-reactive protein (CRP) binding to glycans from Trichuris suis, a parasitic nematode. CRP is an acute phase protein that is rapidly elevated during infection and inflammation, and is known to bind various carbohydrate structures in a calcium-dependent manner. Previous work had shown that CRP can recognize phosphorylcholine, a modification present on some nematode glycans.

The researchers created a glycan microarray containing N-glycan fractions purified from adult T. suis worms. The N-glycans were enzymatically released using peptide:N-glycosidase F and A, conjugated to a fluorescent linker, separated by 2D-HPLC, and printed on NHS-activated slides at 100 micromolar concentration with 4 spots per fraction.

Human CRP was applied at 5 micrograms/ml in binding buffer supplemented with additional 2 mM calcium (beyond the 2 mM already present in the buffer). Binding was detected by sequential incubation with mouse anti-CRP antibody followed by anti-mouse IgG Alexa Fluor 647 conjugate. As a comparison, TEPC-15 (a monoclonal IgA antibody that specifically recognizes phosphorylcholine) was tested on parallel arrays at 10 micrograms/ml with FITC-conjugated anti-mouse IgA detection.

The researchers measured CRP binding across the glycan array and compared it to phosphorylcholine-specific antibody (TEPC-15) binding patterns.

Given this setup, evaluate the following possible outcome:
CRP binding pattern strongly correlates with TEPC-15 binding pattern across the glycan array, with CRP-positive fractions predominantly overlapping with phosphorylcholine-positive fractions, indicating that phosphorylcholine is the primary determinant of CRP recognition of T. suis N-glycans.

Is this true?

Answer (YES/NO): YES